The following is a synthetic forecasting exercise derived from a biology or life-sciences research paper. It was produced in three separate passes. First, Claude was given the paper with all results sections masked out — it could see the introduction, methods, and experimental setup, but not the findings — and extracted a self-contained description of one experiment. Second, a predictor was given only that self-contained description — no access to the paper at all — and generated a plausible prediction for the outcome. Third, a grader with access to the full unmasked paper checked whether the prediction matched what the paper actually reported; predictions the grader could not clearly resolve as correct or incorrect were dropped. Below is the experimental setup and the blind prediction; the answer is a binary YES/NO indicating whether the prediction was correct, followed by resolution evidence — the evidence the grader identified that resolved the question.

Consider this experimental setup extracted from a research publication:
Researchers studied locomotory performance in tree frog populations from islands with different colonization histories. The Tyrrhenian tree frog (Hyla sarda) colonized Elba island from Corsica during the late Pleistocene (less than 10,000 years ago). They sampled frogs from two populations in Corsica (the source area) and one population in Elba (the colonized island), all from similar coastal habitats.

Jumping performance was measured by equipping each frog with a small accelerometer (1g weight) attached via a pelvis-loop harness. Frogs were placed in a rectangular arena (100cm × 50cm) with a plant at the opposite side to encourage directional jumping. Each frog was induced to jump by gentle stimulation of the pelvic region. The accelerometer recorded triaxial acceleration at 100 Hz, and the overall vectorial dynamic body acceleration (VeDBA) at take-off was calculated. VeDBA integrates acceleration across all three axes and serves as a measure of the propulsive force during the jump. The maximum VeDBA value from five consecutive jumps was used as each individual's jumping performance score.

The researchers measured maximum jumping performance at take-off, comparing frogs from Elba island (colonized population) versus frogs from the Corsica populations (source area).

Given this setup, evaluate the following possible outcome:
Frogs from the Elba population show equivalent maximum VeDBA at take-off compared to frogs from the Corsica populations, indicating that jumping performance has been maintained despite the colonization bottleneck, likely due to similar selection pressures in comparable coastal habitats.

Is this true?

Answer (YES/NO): NO